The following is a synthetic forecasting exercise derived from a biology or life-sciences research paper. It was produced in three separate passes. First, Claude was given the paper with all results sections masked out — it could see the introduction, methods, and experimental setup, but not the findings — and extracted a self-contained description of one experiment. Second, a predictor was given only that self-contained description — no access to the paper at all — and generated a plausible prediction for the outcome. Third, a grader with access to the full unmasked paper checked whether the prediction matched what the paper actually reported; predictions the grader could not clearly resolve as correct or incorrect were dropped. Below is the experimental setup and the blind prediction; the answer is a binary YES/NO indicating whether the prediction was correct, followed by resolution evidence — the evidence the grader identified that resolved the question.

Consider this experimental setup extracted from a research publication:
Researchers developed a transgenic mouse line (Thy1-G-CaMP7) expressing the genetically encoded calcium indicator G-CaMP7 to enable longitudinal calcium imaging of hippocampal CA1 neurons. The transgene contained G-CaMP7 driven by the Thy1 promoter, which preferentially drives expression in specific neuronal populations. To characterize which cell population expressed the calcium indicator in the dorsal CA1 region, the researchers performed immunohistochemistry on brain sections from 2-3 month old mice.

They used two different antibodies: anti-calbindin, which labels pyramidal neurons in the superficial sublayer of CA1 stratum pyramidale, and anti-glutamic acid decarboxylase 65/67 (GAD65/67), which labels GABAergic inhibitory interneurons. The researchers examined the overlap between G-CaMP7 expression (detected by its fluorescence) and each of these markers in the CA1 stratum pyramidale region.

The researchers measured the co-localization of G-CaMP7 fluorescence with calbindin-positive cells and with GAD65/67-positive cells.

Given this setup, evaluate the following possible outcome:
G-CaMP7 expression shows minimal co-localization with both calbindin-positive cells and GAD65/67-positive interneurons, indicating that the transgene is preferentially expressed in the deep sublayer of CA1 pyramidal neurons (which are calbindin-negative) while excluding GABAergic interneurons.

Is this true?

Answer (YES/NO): YES